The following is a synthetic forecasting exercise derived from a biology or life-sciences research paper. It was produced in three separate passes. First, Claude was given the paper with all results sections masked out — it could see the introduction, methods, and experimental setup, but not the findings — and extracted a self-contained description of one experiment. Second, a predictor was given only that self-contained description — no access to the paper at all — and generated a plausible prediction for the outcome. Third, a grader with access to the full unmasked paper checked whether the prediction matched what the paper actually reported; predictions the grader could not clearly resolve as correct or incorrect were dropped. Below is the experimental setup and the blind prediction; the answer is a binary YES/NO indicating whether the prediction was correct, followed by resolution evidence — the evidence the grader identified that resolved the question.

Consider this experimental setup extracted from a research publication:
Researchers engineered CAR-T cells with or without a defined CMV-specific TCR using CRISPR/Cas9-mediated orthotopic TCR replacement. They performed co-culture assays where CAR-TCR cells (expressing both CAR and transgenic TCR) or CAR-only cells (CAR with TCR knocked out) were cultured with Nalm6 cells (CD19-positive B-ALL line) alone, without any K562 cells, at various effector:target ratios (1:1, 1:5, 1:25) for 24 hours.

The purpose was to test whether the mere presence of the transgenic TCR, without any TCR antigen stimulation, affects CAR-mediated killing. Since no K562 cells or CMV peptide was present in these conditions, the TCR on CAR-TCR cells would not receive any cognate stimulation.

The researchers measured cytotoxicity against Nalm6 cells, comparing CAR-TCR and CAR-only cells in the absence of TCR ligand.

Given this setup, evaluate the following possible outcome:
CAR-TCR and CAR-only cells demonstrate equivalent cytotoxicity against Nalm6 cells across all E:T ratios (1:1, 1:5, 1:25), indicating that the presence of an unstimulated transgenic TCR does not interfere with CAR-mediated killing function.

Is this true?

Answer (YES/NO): YES